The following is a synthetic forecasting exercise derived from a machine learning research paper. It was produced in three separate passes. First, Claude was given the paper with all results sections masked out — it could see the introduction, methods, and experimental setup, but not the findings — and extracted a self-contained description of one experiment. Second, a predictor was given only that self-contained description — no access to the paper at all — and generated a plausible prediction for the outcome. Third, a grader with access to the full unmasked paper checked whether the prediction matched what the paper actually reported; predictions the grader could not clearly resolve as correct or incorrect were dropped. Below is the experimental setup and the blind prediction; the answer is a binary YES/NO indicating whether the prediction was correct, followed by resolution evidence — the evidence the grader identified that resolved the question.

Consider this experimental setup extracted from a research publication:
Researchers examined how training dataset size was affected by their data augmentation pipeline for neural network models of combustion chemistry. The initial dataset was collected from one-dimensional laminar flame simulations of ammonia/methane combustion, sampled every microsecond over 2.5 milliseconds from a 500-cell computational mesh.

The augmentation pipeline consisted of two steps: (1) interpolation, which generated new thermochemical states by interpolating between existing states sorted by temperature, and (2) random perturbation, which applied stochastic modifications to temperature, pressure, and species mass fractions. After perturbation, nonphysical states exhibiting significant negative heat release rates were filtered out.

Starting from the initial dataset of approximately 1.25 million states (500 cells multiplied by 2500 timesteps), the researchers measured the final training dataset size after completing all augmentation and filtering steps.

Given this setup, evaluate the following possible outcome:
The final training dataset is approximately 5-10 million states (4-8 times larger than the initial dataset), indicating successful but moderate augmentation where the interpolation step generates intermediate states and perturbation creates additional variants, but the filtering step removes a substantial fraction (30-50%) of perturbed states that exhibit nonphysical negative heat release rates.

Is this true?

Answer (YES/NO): YES